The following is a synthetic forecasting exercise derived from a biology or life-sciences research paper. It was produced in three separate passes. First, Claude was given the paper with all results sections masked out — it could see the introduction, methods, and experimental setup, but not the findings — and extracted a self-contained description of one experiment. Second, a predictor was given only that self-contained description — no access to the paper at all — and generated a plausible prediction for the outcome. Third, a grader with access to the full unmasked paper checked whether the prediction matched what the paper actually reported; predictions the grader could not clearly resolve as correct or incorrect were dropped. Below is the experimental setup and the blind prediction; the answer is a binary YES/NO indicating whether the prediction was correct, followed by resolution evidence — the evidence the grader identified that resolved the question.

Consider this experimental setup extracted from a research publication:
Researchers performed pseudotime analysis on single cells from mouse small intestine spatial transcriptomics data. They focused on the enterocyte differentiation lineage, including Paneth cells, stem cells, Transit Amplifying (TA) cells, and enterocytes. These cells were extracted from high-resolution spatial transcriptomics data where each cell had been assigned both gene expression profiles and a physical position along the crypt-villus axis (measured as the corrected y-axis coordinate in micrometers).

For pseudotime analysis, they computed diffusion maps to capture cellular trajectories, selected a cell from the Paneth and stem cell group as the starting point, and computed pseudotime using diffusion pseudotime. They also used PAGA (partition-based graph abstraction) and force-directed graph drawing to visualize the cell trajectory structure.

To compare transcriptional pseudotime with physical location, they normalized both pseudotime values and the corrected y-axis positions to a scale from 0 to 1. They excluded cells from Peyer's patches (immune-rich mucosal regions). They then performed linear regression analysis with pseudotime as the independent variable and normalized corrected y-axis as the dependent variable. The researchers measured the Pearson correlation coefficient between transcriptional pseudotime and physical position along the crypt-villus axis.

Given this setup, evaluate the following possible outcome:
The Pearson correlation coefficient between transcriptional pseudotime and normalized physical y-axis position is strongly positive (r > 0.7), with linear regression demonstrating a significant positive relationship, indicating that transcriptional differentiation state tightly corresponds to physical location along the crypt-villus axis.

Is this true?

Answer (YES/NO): YES